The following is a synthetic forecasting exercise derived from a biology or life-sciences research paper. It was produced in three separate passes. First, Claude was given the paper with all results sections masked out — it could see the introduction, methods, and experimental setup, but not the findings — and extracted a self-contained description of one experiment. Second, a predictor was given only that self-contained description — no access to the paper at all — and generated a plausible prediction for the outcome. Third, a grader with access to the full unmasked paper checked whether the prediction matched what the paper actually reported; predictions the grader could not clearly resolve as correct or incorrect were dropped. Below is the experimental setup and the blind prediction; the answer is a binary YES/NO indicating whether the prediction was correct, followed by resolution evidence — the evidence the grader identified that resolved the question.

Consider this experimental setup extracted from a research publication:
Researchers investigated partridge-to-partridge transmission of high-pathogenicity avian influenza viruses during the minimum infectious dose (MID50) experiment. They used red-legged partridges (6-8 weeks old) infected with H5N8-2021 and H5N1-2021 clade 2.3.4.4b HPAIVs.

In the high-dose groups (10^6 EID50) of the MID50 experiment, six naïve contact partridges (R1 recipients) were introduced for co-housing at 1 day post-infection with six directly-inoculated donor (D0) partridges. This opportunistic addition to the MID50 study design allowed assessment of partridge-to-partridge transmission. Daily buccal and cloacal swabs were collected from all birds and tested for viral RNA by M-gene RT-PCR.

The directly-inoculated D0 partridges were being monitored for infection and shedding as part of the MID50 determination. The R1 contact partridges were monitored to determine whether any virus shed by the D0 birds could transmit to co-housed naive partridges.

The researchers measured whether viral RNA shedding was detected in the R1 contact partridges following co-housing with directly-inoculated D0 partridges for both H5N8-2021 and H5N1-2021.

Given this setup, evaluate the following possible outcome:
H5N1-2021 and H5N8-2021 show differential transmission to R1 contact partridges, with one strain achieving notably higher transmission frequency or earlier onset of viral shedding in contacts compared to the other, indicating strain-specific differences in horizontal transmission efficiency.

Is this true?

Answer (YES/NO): YES